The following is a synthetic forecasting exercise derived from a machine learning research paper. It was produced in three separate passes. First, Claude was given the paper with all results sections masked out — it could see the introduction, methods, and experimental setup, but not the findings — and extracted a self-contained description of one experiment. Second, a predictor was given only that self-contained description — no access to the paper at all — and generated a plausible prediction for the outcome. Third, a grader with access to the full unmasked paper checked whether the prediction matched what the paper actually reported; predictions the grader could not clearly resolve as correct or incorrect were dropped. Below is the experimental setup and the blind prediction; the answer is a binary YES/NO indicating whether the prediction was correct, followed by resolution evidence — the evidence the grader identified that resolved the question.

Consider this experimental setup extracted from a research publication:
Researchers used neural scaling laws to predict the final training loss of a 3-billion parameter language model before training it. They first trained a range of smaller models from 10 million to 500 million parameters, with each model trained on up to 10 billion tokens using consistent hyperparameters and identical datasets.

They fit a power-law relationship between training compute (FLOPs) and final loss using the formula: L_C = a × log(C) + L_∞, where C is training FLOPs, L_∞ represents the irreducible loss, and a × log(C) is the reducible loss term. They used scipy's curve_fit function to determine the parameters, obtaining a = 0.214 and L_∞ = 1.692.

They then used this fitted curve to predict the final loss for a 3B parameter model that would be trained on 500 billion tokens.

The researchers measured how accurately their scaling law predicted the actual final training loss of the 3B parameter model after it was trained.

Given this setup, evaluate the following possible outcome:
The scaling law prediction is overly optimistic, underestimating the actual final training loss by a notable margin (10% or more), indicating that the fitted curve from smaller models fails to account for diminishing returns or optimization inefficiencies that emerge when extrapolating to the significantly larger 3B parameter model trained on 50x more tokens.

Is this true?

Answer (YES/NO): NO